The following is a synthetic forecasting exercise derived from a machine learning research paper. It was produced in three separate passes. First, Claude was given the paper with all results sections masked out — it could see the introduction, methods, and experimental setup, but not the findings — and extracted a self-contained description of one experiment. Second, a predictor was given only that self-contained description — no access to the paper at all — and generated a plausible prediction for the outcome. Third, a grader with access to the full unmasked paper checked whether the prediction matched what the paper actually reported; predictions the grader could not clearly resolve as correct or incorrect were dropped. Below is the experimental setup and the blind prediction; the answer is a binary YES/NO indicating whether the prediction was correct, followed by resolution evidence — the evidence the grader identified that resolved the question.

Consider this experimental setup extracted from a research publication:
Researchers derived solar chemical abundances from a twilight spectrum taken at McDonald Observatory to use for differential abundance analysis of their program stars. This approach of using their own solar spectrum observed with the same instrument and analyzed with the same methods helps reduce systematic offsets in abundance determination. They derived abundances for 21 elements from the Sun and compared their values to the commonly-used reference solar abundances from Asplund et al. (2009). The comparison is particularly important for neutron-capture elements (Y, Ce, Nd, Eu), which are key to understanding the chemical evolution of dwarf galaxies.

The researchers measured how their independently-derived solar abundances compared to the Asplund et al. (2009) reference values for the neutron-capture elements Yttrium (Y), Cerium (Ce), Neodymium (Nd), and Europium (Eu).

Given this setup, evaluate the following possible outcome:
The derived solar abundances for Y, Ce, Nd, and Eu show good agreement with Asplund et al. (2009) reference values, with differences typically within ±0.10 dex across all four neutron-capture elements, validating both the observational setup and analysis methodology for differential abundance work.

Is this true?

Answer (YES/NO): NO